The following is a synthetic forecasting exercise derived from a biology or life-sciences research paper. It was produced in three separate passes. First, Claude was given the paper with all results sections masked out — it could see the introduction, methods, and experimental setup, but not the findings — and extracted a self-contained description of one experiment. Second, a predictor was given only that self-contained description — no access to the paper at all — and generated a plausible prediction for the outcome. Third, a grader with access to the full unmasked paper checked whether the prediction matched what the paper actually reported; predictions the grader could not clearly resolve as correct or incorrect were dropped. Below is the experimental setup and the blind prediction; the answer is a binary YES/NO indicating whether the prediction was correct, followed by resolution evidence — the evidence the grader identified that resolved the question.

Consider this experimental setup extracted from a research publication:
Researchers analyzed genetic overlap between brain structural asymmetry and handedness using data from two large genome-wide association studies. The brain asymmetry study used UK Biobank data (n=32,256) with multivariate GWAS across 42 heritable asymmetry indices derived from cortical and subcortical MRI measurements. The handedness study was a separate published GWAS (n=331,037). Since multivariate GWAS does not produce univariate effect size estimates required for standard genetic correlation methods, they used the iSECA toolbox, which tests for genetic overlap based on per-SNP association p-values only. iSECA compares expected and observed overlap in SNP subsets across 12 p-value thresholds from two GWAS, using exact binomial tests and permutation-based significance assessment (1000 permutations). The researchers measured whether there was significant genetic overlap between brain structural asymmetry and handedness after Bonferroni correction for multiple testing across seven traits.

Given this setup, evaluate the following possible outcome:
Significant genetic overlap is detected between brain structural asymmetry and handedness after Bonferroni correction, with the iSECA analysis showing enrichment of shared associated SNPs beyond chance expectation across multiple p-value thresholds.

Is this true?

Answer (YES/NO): NO